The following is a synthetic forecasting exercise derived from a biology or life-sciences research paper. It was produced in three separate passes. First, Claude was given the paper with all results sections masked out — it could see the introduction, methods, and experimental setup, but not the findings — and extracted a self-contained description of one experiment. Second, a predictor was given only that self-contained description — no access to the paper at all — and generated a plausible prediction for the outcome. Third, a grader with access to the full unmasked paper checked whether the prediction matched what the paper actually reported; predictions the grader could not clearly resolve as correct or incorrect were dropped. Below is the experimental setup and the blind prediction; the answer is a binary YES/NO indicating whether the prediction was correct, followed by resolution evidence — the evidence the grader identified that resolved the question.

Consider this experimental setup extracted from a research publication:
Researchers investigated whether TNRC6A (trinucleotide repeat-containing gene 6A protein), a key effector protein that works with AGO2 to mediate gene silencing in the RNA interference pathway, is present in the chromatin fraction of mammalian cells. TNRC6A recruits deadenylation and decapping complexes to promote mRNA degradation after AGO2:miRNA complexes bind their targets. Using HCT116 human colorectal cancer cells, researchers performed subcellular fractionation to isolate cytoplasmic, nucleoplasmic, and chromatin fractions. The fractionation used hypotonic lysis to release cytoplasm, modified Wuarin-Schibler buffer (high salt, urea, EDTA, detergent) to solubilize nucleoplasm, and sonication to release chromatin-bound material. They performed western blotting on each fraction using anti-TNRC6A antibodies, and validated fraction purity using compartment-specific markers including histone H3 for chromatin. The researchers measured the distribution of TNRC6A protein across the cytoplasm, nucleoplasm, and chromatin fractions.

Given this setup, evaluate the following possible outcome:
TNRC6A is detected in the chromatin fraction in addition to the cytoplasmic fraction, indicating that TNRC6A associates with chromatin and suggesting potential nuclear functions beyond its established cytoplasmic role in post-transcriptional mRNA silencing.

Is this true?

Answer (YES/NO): YES